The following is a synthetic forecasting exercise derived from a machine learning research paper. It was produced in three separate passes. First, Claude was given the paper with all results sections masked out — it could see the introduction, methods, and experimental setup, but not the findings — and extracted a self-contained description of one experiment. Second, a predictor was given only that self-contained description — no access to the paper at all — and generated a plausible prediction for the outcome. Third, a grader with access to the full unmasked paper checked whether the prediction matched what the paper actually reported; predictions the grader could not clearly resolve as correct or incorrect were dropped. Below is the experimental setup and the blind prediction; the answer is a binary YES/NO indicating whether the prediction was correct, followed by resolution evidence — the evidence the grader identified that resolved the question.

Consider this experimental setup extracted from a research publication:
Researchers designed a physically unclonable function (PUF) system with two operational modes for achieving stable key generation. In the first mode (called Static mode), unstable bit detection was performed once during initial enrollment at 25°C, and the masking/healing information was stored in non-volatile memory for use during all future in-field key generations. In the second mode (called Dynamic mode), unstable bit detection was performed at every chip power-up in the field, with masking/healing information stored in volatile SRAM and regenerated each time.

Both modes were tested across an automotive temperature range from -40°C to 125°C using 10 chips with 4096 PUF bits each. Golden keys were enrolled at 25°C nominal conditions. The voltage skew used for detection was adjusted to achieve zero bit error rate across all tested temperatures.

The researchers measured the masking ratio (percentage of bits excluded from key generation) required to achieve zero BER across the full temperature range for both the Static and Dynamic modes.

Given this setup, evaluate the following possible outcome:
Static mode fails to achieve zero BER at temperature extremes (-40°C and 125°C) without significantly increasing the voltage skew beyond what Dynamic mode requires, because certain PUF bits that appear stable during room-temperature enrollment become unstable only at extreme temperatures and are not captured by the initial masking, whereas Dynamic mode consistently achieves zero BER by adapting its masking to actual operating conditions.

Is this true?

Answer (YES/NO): NO